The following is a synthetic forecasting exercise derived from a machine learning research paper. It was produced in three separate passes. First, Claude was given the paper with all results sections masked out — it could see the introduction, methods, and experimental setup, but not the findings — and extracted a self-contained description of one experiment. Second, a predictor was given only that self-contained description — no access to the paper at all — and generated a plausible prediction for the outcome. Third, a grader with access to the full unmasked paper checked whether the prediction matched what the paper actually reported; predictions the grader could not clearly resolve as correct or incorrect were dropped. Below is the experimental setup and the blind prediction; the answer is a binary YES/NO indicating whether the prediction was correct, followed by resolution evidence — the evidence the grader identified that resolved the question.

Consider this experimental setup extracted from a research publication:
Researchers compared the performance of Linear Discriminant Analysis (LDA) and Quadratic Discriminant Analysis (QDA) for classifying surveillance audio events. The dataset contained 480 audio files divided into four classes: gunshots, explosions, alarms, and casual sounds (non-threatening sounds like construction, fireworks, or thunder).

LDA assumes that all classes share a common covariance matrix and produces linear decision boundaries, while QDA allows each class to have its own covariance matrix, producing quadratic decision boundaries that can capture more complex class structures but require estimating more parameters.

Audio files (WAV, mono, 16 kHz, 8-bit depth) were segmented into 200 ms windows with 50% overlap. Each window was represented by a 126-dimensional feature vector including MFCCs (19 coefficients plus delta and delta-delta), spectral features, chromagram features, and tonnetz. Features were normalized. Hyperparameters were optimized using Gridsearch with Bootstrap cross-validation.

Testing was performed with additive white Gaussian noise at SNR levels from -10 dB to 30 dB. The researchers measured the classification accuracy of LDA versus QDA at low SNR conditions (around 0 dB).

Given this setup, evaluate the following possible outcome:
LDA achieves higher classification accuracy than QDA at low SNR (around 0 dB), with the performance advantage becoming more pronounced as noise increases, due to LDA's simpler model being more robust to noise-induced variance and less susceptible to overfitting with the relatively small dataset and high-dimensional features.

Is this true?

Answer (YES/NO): YES